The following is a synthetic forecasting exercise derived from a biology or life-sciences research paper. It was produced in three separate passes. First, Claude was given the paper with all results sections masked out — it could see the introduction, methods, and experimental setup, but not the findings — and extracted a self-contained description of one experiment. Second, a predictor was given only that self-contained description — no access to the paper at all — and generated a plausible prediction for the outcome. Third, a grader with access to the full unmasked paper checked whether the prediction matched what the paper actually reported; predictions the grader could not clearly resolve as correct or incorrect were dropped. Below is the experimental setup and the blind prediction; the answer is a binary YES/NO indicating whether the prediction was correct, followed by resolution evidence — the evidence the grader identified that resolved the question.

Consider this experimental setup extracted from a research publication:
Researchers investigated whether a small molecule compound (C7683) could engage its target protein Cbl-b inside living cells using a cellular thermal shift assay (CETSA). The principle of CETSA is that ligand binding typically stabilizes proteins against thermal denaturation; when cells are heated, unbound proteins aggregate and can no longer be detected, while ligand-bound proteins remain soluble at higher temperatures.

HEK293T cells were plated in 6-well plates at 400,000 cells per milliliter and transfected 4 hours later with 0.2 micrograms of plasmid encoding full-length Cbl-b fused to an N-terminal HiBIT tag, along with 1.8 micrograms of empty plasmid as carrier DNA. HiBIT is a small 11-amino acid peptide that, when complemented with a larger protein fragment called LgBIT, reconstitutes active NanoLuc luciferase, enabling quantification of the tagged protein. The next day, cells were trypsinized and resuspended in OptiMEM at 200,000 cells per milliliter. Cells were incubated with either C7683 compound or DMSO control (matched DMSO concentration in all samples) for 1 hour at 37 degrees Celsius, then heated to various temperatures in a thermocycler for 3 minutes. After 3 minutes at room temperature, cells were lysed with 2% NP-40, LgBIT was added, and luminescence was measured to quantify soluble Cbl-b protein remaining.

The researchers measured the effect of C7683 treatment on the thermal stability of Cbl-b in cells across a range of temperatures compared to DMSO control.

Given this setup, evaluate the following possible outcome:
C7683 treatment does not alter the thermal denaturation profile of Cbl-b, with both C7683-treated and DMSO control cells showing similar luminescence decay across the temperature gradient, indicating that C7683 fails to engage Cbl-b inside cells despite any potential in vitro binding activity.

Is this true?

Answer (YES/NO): NO